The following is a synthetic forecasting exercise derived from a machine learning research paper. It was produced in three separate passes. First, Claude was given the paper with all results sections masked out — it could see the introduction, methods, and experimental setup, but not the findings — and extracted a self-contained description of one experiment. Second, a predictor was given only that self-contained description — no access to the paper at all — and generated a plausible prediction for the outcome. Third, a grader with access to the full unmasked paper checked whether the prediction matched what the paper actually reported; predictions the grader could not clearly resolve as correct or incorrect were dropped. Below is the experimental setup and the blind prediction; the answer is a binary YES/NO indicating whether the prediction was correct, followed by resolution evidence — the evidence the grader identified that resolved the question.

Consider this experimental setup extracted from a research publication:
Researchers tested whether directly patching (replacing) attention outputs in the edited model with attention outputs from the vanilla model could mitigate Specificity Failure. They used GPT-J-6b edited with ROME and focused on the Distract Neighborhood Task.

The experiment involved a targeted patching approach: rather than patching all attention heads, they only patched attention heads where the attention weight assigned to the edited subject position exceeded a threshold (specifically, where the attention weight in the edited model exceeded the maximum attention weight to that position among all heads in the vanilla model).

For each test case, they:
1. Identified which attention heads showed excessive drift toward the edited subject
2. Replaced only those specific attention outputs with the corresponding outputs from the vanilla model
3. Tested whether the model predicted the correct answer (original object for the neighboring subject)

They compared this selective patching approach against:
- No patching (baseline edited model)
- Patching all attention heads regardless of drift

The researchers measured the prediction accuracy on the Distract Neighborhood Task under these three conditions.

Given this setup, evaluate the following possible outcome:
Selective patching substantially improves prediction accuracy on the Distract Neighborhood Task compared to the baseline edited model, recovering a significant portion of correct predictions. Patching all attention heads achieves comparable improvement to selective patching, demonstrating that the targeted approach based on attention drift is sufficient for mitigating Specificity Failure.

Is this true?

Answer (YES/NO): NO